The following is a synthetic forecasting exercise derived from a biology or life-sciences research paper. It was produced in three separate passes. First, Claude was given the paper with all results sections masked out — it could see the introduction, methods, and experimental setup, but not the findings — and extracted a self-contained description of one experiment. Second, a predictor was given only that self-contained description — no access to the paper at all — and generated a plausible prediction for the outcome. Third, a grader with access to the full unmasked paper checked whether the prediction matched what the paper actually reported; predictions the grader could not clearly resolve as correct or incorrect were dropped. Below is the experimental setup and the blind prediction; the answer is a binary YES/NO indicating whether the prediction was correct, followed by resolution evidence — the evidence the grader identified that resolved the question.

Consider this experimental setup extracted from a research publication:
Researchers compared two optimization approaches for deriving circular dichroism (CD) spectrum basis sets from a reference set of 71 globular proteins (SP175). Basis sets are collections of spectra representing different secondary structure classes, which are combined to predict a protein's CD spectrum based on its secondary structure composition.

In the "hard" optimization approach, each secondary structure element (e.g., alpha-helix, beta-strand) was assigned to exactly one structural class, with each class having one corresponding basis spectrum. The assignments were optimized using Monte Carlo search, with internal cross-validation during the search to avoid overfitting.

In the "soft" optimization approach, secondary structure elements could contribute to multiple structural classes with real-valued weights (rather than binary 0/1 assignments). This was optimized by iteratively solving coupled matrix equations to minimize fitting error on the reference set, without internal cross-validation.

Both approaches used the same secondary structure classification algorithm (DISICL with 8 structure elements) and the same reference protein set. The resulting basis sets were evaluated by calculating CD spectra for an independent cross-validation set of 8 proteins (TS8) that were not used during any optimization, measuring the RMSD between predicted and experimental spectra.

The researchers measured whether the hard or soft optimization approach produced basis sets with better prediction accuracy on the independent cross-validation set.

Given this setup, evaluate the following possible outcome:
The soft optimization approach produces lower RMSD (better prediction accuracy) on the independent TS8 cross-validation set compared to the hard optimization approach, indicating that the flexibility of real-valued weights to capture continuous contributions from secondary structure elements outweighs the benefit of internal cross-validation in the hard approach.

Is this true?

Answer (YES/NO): NO